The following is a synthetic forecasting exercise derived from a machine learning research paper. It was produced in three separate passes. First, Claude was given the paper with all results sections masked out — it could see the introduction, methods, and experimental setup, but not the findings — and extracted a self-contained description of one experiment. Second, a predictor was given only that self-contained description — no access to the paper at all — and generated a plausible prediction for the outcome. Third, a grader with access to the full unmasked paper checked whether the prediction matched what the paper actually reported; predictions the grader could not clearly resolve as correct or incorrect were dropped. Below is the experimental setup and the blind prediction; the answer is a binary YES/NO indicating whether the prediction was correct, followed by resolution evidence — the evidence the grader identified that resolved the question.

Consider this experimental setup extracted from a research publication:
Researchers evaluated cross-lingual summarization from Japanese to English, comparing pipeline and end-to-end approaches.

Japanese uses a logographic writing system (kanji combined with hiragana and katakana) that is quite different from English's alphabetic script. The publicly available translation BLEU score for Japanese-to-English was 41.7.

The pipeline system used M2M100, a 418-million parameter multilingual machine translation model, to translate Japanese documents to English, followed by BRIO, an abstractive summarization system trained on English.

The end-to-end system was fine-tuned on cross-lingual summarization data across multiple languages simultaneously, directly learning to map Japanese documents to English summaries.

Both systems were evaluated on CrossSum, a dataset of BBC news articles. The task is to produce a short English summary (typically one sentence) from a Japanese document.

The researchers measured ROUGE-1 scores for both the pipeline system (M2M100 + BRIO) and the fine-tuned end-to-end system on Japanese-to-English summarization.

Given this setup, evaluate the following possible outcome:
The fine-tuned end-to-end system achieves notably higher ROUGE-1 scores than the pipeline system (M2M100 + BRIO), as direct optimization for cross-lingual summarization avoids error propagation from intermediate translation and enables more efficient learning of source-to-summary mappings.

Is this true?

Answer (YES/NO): NO